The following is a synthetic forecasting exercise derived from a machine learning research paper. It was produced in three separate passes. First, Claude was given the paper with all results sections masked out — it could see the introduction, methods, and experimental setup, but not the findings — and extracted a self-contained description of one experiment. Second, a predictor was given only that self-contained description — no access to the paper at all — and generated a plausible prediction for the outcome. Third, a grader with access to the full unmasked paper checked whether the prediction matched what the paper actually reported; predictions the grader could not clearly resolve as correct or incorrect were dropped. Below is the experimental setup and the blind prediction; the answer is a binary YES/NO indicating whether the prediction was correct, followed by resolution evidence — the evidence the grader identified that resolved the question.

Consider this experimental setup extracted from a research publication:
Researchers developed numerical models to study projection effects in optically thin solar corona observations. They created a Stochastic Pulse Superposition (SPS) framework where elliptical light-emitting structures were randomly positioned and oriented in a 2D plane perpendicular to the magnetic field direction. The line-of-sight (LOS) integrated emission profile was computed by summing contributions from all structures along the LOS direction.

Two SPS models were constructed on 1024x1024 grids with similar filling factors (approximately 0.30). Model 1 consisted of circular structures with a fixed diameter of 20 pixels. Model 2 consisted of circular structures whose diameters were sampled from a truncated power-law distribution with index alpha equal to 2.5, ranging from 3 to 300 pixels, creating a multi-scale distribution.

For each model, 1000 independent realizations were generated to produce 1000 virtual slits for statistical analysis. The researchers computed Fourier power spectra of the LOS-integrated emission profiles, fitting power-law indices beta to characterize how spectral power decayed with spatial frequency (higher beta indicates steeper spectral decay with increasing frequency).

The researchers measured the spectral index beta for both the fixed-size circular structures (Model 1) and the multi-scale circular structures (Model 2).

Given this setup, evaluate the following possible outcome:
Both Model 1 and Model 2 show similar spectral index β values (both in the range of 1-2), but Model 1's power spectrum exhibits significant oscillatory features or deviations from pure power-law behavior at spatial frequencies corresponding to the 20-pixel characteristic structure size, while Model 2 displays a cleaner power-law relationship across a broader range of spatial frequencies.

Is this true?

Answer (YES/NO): NO